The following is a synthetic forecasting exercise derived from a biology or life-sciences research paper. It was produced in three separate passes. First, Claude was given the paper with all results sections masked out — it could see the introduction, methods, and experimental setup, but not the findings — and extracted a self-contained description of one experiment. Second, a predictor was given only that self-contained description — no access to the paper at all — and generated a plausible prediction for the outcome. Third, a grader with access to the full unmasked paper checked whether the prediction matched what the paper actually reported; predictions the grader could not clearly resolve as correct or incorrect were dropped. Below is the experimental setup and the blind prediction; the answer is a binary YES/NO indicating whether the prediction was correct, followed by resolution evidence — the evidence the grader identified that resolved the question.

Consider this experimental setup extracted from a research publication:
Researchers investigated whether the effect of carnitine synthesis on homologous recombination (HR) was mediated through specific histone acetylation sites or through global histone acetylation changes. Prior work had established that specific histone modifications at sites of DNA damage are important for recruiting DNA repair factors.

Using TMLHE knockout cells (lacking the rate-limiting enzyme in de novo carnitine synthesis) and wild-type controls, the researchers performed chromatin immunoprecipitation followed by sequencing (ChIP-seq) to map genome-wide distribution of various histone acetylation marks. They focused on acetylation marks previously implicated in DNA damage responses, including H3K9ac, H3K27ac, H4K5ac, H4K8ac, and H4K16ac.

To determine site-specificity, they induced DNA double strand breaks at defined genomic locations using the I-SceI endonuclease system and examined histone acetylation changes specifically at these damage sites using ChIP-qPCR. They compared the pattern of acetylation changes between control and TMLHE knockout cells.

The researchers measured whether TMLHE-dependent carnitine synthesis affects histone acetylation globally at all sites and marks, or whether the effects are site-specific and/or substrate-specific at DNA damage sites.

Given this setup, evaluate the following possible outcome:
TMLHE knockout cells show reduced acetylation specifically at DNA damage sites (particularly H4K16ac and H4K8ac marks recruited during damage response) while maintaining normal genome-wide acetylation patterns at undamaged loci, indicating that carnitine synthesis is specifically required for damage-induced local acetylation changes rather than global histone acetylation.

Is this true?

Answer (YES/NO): NO